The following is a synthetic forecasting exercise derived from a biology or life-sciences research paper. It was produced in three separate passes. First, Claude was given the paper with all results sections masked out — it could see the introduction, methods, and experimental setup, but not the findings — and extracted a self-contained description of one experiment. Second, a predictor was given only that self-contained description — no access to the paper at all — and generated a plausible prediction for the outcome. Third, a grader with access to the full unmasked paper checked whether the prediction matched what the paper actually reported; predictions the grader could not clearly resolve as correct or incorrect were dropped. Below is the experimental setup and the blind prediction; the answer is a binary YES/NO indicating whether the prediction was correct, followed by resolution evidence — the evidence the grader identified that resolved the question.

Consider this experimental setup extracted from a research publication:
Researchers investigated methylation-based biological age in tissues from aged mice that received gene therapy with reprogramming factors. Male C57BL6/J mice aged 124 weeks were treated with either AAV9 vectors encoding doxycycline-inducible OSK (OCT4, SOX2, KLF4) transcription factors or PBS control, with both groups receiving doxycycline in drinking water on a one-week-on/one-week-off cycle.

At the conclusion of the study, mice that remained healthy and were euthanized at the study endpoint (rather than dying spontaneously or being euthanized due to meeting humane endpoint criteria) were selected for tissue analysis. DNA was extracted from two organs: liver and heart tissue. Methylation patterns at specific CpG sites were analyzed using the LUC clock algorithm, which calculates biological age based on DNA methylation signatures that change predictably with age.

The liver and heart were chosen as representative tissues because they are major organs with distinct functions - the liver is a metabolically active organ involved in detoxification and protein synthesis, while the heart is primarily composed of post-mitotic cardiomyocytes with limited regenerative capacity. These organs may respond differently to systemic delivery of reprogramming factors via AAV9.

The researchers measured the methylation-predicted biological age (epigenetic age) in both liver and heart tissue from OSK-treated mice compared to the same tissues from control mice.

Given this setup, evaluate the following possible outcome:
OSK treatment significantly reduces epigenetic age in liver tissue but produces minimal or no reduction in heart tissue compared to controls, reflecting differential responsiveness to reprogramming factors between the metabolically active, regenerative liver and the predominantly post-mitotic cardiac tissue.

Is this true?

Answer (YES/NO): NO